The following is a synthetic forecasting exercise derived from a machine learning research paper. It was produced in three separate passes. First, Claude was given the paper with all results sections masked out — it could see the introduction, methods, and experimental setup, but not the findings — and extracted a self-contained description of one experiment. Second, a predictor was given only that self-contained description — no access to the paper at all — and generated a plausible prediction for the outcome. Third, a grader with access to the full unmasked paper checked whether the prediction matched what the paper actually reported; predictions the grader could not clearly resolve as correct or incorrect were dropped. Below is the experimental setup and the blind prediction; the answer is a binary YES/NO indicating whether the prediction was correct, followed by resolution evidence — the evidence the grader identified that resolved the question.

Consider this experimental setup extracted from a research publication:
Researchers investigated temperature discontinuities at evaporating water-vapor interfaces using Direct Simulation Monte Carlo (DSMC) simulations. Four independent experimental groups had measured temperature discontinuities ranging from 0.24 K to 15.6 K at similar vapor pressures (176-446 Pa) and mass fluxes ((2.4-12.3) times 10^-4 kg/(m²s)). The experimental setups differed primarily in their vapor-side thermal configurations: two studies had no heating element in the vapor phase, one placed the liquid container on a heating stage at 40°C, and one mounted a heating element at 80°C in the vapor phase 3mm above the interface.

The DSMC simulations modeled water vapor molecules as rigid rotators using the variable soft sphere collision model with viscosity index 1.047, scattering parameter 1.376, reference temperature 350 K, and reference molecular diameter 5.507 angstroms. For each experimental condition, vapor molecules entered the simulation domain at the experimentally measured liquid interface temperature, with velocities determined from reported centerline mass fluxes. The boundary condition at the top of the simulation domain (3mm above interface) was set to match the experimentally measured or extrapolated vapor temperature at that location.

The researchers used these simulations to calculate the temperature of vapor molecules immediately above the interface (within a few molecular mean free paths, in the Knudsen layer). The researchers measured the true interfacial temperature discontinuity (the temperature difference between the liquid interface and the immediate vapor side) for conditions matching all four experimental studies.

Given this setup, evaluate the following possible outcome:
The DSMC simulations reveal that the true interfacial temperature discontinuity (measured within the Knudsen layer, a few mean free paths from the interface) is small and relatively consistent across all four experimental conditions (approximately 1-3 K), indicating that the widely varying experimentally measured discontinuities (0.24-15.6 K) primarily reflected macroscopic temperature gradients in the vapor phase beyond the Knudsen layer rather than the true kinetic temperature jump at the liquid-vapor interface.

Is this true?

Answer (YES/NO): NO